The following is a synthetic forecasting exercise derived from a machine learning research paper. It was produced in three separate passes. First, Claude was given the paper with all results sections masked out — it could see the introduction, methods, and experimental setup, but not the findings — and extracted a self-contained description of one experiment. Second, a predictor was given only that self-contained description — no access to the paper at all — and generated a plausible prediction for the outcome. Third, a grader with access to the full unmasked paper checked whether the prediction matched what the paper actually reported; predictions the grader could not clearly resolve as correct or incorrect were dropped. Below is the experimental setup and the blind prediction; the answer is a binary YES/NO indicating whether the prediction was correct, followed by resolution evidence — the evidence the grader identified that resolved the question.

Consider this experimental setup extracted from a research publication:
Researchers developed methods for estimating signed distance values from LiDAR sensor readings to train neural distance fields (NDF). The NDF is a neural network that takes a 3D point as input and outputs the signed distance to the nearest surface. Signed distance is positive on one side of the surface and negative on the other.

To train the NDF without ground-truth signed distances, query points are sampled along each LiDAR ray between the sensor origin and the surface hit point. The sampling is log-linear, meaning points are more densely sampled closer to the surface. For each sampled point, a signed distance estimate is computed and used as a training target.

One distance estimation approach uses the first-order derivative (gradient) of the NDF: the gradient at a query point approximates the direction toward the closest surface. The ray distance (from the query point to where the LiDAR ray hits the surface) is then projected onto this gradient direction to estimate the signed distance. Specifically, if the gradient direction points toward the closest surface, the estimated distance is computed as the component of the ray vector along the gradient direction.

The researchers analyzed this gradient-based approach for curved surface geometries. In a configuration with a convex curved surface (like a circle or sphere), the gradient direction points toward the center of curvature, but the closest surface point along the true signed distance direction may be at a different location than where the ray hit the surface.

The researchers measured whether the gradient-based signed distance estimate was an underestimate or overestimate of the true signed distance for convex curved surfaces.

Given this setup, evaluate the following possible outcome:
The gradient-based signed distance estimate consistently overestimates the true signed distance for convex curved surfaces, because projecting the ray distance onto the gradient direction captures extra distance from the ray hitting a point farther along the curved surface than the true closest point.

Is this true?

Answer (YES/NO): YES